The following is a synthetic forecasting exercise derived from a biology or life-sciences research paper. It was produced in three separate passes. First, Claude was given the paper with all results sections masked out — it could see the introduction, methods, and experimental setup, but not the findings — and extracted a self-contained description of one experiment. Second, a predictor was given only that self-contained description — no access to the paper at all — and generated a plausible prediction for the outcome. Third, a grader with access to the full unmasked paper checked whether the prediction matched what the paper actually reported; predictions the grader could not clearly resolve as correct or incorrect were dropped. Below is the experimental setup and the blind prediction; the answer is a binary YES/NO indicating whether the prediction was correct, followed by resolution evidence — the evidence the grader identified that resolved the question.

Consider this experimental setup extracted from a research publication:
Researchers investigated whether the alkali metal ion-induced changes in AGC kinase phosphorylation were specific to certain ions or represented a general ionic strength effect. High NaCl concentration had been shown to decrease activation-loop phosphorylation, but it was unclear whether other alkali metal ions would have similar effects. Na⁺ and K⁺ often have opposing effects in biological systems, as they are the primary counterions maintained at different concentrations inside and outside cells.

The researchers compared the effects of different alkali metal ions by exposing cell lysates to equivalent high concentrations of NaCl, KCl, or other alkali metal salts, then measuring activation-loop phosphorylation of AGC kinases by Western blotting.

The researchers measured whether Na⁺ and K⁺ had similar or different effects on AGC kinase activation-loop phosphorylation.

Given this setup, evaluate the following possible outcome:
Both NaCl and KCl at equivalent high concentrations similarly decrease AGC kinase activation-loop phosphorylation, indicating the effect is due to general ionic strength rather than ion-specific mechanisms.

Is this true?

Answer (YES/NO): NO